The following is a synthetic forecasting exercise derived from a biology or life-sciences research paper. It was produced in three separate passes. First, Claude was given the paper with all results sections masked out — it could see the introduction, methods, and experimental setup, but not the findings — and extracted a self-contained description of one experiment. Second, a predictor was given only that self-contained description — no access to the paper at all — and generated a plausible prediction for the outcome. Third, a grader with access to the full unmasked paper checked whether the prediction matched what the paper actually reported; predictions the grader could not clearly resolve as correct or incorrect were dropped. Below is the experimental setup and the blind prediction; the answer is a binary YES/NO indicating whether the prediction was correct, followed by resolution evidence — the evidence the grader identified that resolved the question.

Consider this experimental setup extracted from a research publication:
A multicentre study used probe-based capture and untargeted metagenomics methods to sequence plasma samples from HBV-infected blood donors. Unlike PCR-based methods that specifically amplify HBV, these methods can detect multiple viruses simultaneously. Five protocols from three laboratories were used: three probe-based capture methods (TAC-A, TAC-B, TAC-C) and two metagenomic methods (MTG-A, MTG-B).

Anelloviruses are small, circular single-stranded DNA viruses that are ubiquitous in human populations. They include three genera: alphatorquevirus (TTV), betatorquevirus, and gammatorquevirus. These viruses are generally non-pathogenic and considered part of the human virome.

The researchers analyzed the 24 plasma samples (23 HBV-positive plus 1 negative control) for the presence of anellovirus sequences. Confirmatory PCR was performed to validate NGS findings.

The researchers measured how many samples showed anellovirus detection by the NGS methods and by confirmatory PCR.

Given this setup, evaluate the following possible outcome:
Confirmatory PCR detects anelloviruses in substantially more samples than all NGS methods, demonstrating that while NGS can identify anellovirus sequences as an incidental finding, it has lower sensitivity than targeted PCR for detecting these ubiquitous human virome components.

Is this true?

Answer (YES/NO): NO